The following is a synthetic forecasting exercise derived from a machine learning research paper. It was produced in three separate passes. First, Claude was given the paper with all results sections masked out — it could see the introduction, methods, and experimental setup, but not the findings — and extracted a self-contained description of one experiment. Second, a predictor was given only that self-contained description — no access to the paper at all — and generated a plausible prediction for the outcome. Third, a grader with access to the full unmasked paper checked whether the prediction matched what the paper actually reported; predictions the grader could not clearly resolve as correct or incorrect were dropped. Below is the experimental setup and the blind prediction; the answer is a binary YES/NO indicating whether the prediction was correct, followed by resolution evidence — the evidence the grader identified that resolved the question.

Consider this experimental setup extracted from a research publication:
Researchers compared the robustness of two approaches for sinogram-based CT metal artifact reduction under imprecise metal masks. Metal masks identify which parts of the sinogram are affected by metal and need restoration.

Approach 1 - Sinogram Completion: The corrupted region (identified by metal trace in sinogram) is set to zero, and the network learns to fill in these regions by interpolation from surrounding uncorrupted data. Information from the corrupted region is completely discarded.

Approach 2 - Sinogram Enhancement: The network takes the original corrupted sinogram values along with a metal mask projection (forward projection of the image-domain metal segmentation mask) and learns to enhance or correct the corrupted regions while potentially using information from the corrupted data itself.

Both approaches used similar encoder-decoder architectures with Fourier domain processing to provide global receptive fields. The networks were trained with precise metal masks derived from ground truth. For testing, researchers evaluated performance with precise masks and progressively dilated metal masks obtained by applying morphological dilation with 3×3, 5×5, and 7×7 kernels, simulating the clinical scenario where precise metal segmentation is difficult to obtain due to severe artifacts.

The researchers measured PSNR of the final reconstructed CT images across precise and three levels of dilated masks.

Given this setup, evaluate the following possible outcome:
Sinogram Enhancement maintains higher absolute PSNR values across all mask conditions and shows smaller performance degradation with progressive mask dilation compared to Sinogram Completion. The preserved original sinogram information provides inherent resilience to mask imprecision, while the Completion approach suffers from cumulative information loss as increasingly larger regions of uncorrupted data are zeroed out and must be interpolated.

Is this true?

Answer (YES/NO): NO